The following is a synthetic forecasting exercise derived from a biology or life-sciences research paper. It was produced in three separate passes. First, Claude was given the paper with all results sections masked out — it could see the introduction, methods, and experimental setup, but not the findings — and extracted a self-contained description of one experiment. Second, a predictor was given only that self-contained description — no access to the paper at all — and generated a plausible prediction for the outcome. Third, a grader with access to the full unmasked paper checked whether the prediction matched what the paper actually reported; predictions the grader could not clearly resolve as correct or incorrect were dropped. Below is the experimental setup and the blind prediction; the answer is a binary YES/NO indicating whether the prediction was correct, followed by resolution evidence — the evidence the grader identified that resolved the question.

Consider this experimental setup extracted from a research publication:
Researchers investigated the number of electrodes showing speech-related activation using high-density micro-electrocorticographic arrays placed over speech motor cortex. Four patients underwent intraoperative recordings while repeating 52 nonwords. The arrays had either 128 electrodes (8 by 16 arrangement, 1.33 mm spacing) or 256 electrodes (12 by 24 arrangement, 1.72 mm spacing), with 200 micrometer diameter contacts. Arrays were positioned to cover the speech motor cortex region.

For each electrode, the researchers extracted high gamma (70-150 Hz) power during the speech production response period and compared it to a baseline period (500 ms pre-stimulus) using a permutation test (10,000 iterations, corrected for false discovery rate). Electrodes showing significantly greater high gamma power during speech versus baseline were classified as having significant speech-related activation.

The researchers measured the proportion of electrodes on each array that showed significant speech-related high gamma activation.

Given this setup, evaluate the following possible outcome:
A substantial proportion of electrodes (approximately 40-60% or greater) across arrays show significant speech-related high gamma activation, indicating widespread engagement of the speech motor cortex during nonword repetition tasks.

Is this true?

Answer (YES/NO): YES